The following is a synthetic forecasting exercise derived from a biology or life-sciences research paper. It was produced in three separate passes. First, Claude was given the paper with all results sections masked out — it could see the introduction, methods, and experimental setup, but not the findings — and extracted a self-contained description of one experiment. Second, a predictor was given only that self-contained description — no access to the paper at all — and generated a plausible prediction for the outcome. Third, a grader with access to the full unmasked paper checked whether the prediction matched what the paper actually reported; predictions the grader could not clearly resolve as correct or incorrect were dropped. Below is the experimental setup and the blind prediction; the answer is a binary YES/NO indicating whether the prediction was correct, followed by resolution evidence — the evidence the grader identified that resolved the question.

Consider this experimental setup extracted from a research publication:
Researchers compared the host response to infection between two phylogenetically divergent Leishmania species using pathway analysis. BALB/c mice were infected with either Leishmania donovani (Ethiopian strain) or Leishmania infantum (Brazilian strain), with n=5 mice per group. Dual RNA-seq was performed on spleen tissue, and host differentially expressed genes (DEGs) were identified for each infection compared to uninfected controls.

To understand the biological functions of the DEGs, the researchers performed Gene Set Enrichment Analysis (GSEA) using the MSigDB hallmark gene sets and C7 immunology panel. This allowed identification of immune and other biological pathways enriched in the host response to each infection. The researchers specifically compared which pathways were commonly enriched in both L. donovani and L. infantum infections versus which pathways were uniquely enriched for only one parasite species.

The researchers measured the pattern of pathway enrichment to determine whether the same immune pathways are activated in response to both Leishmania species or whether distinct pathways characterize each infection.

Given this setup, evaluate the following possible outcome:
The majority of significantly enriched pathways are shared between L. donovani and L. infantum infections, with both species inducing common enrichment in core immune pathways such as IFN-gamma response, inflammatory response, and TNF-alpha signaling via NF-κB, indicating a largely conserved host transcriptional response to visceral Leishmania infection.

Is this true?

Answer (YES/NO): YES